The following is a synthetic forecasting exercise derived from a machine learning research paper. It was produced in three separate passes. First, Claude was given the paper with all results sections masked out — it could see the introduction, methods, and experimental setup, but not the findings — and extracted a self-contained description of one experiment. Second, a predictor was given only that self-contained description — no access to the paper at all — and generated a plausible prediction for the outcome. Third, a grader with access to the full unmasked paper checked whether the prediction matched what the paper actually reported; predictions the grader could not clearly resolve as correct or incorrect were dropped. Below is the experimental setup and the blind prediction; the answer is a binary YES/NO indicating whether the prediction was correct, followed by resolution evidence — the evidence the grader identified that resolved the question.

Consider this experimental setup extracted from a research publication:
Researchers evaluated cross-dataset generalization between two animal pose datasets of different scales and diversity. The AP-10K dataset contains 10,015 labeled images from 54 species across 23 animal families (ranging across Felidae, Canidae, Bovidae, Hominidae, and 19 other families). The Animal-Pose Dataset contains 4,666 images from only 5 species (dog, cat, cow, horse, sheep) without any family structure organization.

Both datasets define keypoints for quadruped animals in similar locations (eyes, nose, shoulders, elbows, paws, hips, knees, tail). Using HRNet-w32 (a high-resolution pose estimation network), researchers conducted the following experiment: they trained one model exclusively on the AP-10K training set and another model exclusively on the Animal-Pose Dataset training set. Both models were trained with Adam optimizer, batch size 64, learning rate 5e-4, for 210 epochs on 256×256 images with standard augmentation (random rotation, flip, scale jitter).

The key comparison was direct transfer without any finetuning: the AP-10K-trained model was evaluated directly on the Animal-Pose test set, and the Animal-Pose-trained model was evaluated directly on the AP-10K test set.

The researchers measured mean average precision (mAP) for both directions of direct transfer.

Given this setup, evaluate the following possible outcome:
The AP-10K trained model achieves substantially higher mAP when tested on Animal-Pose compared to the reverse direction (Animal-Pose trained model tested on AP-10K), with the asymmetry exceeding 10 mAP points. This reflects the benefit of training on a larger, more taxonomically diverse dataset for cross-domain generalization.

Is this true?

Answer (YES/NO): YES